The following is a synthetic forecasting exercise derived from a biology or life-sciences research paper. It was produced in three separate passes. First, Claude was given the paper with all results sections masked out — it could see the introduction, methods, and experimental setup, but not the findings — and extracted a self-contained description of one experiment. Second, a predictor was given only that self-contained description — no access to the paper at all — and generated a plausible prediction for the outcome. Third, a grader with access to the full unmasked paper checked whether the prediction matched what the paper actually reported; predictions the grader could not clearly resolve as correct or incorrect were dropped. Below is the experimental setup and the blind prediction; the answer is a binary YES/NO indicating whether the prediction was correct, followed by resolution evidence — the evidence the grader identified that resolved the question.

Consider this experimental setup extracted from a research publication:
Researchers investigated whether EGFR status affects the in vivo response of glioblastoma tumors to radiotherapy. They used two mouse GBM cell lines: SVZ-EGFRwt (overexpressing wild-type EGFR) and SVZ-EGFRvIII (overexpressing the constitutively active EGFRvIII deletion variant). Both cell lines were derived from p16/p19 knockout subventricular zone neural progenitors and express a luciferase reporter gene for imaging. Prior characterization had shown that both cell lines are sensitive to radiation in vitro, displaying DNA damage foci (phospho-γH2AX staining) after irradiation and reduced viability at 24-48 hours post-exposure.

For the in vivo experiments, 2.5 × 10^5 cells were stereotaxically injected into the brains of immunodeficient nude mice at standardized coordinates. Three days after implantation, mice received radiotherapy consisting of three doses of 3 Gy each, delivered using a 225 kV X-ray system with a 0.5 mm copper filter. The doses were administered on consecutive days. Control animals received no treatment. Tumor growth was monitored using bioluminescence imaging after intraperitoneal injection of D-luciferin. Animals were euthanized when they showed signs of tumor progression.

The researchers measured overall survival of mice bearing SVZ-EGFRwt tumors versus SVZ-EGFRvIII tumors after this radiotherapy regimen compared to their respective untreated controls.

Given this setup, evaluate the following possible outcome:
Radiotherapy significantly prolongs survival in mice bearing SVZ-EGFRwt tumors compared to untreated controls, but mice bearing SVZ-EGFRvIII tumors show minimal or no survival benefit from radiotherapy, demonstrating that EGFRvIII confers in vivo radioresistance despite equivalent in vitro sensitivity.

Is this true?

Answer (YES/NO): NO